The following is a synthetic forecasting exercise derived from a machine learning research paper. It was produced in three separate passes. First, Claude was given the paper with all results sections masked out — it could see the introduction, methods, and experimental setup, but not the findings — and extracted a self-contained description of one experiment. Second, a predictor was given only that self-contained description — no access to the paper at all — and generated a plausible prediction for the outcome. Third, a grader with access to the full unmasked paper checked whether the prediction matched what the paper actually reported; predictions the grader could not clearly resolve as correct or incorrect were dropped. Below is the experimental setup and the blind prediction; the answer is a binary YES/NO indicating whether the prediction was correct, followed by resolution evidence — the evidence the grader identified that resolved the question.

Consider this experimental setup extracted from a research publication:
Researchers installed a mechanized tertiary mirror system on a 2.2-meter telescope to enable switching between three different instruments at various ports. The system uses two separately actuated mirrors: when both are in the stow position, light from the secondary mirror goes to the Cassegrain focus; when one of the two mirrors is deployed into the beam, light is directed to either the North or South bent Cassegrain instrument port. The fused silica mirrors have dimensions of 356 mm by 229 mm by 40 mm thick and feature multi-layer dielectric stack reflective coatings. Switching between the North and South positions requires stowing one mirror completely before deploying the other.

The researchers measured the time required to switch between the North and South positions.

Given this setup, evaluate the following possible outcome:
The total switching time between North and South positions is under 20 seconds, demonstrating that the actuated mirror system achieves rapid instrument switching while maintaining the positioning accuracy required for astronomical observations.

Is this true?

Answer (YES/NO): NO